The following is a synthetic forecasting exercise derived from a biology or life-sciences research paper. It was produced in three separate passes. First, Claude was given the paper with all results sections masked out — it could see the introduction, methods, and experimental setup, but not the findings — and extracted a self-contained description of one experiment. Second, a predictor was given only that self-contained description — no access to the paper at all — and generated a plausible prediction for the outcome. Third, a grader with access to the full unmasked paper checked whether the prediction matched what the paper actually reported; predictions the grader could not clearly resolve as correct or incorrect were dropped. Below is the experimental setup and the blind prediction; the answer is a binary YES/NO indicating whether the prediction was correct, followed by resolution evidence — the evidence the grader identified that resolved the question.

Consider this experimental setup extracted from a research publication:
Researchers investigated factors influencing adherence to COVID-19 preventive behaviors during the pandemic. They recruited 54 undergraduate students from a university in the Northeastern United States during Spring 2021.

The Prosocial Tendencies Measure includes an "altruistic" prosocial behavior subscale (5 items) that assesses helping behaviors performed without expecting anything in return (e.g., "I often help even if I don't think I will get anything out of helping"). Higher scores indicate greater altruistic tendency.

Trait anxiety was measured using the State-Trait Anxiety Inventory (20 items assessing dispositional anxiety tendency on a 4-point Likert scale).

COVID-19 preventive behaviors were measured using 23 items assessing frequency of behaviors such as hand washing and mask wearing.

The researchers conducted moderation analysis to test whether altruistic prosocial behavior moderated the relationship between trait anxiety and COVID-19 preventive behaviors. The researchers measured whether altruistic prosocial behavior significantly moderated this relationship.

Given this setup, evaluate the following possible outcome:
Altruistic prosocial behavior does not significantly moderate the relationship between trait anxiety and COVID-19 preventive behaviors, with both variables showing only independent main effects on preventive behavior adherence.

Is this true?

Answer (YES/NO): NO